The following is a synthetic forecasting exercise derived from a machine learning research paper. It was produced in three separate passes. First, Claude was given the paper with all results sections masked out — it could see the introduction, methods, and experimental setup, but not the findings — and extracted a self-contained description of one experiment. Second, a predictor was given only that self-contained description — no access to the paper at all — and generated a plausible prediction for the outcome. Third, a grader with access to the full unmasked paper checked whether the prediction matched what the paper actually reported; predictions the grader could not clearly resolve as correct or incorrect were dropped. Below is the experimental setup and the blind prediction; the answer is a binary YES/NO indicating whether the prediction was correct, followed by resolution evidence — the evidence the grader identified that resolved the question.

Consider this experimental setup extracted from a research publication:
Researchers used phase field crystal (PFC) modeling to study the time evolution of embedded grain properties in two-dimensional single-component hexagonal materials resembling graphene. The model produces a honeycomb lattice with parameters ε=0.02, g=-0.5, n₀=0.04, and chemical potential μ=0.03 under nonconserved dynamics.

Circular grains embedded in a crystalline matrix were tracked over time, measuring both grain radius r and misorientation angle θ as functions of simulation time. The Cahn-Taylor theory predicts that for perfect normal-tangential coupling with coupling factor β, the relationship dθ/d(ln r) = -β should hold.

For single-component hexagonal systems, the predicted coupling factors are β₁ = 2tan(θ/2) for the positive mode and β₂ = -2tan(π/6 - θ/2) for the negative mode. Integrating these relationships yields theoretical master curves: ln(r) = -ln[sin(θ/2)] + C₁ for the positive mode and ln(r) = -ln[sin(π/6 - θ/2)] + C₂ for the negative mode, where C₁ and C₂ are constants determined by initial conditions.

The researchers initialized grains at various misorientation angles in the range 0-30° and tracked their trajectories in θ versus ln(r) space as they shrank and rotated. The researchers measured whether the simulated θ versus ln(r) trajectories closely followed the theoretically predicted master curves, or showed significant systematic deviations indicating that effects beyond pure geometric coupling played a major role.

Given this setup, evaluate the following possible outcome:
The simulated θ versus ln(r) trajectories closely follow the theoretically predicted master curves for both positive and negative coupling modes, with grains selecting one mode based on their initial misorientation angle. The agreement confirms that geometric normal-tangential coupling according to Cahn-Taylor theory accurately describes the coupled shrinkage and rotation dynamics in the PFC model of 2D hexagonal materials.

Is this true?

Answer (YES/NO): NO